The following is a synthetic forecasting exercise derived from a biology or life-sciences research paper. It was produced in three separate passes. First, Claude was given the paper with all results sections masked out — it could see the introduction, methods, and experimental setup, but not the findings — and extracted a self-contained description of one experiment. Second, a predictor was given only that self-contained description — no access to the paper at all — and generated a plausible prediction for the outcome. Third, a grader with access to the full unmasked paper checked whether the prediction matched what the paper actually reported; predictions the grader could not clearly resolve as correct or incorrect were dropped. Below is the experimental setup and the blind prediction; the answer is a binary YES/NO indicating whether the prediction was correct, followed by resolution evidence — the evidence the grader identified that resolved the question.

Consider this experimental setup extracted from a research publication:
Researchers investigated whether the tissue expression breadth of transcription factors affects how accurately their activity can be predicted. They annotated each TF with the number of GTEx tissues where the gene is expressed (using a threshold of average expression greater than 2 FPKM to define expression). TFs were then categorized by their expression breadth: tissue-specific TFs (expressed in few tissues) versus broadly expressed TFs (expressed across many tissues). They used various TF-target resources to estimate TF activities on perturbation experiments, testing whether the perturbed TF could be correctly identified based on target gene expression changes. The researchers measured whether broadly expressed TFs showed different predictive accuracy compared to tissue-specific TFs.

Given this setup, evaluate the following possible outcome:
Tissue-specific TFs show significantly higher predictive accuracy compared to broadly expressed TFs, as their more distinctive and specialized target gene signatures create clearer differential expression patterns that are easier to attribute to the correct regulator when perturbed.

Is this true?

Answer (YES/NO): YES